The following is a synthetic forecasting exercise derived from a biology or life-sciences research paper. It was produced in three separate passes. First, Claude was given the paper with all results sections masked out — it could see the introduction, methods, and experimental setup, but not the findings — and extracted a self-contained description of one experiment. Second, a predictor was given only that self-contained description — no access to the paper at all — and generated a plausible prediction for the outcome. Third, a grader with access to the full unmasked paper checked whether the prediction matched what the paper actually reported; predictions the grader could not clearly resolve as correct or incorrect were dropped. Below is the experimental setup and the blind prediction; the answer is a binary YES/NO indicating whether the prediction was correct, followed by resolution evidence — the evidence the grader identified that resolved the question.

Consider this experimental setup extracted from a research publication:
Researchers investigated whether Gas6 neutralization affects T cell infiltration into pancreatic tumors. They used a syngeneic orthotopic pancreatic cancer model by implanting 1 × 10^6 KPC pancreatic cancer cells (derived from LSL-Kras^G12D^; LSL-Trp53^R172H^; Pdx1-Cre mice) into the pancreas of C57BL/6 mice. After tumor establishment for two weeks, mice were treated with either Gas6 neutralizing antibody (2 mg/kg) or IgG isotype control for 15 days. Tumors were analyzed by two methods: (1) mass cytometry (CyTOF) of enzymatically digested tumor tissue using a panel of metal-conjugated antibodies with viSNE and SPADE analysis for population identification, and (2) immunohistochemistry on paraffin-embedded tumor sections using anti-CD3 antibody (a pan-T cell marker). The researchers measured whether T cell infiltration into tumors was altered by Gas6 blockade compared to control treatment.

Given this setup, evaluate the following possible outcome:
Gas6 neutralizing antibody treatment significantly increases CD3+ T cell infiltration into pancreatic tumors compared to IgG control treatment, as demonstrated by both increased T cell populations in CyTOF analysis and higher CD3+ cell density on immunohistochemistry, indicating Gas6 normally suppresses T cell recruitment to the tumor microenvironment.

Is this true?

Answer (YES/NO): NO